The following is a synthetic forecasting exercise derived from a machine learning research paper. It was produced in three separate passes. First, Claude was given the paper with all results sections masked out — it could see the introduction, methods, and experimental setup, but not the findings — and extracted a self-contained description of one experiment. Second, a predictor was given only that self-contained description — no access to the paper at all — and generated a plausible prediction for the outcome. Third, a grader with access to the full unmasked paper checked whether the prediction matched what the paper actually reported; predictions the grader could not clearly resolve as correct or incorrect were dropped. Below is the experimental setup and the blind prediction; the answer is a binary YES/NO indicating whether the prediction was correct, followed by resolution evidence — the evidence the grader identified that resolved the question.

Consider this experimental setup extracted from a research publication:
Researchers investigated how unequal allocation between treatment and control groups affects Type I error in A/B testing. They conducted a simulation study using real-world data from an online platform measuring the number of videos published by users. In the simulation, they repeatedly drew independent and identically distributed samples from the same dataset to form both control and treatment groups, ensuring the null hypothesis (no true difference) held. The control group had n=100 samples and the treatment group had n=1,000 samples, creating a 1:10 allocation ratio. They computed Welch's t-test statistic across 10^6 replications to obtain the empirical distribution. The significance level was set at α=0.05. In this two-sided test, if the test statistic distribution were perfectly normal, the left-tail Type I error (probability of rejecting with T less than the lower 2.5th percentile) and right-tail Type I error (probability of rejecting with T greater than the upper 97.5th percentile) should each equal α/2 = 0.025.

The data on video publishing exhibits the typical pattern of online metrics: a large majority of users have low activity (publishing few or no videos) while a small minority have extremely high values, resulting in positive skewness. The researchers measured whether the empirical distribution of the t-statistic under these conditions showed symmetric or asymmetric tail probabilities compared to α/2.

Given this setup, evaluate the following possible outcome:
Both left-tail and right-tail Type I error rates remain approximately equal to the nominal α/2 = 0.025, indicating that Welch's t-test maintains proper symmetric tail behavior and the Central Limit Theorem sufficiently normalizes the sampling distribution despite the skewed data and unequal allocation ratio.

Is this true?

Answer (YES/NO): NO